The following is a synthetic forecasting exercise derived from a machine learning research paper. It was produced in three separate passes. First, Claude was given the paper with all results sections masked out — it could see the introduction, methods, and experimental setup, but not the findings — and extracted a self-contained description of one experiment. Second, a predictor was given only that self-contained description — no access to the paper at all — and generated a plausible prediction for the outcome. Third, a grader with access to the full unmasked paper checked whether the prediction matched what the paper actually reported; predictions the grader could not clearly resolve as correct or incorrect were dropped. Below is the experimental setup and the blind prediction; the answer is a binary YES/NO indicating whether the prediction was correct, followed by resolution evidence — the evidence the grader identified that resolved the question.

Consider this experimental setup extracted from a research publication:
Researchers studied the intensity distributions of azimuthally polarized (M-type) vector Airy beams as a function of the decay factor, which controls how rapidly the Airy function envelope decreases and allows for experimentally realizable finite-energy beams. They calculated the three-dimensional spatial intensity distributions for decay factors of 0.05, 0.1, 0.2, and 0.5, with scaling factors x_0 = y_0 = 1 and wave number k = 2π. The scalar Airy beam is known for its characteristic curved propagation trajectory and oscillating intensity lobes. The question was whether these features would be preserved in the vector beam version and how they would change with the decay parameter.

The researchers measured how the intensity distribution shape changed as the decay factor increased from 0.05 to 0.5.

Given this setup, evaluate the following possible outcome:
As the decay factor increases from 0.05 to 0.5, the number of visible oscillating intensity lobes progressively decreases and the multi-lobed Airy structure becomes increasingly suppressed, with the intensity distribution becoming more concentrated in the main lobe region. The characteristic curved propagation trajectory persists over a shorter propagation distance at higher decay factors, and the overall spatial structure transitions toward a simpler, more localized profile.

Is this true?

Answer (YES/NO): YES